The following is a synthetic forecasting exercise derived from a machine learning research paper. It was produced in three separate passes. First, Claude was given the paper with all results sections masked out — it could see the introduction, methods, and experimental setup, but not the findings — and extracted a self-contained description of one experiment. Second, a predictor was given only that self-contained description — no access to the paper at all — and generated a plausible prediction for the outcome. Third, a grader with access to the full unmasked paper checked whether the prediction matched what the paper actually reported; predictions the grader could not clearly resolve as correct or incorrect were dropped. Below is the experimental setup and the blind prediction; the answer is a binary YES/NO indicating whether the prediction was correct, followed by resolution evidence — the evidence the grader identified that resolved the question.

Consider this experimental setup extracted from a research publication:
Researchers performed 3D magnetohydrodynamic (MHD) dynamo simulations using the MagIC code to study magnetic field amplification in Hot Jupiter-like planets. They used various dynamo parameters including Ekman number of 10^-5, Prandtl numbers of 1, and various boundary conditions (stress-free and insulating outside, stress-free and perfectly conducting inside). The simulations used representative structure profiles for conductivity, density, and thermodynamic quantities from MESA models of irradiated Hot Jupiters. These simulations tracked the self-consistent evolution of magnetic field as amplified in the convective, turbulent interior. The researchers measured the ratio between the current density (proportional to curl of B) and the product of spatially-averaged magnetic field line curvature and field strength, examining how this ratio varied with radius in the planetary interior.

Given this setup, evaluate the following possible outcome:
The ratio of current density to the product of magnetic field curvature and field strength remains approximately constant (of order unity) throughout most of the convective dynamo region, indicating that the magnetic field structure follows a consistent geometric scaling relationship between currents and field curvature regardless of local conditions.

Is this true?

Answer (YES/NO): YES